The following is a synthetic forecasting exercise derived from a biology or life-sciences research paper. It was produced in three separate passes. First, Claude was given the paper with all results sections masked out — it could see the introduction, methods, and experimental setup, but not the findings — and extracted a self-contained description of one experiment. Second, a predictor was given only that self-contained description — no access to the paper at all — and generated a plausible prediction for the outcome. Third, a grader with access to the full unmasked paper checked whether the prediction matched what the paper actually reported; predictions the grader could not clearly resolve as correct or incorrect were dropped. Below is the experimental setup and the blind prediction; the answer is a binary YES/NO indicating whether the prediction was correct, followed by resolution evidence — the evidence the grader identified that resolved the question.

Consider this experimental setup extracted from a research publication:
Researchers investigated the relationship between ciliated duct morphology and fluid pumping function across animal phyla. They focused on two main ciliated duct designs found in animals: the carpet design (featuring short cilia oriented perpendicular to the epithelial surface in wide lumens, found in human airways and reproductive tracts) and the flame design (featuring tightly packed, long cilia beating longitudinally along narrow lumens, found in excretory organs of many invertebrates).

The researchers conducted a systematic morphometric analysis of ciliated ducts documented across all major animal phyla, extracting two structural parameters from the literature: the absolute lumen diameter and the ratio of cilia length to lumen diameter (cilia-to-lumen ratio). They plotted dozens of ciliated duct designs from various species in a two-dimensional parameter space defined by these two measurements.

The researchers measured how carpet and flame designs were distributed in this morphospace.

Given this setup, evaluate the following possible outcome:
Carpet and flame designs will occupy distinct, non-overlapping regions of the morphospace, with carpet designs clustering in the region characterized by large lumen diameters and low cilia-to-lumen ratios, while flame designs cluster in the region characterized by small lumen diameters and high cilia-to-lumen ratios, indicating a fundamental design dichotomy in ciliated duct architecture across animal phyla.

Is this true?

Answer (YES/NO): NO